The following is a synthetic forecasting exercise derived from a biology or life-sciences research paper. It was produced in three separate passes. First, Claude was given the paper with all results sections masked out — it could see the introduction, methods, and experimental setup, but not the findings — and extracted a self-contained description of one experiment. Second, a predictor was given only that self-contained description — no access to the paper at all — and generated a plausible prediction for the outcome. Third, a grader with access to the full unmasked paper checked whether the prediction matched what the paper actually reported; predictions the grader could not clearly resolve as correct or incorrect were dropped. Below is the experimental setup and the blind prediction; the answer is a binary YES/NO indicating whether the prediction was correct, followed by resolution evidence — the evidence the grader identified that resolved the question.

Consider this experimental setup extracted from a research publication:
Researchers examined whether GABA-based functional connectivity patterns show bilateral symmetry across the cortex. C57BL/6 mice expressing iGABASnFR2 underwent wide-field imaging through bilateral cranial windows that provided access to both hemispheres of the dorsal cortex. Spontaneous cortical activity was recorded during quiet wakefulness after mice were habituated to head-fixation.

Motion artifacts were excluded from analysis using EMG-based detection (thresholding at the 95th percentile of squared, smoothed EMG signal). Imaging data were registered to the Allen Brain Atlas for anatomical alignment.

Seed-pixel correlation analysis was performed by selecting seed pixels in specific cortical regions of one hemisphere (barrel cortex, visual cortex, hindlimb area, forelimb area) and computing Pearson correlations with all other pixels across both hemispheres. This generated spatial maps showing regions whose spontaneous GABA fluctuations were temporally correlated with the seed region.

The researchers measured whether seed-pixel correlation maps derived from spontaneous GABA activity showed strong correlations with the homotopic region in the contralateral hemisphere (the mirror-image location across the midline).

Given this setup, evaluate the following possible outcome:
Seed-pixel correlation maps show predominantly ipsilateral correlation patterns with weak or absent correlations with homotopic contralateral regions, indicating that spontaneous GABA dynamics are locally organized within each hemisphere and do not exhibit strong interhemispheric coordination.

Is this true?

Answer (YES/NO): NO